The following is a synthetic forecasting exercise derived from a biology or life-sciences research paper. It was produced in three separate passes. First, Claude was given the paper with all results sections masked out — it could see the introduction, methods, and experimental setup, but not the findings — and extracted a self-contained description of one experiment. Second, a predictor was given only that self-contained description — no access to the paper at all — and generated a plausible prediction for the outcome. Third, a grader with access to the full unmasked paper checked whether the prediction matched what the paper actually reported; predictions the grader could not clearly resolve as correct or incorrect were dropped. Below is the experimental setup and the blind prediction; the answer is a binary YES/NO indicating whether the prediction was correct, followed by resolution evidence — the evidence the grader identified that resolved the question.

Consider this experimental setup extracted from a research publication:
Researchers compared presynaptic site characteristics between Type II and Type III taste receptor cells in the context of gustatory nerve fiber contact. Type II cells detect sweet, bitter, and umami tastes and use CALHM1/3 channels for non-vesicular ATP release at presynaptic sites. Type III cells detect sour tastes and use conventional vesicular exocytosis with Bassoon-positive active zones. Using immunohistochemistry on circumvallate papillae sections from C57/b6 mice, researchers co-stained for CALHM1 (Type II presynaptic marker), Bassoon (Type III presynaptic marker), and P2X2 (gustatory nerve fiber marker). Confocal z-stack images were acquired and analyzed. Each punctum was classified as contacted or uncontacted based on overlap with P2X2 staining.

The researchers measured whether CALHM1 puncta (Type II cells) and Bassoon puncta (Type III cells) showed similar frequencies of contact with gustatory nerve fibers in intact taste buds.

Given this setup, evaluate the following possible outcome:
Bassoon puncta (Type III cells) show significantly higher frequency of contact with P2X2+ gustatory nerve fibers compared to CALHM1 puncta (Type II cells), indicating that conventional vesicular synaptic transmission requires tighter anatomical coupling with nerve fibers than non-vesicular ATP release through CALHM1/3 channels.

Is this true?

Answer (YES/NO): NO